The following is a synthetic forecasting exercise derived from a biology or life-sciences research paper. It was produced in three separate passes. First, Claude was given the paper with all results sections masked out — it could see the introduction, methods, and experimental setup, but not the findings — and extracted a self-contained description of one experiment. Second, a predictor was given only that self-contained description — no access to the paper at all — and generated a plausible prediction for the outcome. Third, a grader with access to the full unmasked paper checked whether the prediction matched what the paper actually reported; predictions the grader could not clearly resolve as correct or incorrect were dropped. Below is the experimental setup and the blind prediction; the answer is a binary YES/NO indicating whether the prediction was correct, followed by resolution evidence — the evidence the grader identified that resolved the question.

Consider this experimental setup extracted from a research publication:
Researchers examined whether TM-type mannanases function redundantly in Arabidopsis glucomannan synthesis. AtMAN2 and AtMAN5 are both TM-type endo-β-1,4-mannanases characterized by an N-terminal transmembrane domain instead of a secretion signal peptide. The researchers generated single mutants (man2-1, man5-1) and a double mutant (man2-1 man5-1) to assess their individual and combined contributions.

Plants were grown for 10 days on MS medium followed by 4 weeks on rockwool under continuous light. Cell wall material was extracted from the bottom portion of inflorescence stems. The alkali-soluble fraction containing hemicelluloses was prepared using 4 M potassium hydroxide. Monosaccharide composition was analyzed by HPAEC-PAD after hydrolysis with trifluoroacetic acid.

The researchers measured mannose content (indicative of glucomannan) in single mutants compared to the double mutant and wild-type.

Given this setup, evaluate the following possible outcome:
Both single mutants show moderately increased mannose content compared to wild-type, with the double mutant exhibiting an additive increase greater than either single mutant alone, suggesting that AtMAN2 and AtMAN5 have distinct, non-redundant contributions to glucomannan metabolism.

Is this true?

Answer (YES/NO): NO